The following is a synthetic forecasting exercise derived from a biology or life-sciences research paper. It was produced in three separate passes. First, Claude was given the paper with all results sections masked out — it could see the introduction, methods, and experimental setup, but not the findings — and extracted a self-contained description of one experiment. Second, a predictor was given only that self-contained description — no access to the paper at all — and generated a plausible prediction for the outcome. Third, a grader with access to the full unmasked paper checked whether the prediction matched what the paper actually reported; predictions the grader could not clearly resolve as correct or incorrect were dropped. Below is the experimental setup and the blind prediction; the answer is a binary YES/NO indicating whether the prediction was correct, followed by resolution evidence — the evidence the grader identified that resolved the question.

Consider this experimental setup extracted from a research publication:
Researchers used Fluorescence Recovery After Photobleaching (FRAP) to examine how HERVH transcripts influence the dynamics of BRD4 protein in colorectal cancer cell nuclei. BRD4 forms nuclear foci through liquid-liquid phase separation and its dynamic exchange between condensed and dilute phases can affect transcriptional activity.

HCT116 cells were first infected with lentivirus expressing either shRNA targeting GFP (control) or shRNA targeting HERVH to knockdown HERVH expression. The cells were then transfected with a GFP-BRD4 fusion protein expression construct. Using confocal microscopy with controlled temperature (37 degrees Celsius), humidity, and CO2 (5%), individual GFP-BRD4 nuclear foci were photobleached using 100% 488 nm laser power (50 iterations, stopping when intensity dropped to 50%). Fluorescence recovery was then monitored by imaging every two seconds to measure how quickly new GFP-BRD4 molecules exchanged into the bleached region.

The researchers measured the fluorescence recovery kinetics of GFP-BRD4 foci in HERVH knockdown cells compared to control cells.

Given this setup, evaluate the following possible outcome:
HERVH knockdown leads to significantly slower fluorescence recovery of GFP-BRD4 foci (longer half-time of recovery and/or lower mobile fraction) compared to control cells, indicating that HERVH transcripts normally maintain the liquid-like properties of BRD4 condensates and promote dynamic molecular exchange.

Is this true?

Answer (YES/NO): YES